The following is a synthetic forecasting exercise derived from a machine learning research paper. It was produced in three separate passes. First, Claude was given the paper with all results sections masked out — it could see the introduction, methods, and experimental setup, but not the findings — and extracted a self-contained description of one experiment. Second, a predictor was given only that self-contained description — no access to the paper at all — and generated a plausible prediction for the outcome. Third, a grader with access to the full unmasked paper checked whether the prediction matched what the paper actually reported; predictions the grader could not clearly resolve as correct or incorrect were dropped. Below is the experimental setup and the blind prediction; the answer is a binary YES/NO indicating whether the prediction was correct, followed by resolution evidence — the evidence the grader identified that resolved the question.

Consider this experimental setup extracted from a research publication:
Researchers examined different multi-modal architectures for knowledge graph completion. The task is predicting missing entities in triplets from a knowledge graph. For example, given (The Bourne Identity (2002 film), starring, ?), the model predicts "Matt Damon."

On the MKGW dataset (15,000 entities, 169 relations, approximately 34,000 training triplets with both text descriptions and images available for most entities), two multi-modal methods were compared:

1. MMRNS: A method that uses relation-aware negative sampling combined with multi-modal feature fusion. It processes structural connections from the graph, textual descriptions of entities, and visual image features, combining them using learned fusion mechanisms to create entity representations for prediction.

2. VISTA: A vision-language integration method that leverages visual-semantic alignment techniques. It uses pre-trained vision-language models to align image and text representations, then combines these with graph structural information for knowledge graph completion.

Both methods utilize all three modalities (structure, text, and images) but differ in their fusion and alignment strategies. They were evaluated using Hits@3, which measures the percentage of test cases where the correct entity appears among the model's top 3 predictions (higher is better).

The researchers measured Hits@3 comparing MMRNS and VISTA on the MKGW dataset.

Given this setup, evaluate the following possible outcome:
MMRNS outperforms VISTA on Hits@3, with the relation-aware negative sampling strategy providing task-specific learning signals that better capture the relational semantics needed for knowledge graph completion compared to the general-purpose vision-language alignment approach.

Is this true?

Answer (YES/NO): YES